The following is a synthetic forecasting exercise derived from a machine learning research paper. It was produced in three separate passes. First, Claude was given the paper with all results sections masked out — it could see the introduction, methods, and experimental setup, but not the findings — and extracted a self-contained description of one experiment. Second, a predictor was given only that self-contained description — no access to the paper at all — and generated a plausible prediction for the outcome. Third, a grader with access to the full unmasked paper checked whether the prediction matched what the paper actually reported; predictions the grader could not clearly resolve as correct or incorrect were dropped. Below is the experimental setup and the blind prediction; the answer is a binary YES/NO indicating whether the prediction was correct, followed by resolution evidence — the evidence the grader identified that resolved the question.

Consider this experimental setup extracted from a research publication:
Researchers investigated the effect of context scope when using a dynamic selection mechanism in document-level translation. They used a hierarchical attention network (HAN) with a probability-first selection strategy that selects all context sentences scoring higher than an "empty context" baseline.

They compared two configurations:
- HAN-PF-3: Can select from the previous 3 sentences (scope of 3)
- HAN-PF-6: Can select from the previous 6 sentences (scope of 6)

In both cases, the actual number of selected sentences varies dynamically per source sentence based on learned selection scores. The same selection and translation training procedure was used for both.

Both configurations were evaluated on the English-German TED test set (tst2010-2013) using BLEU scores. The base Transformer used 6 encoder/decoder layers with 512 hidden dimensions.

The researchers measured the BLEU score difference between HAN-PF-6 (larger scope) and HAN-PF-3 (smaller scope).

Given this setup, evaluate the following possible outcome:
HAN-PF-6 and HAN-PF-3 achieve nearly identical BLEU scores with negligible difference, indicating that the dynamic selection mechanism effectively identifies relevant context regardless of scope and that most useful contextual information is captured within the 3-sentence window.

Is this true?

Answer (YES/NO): NO